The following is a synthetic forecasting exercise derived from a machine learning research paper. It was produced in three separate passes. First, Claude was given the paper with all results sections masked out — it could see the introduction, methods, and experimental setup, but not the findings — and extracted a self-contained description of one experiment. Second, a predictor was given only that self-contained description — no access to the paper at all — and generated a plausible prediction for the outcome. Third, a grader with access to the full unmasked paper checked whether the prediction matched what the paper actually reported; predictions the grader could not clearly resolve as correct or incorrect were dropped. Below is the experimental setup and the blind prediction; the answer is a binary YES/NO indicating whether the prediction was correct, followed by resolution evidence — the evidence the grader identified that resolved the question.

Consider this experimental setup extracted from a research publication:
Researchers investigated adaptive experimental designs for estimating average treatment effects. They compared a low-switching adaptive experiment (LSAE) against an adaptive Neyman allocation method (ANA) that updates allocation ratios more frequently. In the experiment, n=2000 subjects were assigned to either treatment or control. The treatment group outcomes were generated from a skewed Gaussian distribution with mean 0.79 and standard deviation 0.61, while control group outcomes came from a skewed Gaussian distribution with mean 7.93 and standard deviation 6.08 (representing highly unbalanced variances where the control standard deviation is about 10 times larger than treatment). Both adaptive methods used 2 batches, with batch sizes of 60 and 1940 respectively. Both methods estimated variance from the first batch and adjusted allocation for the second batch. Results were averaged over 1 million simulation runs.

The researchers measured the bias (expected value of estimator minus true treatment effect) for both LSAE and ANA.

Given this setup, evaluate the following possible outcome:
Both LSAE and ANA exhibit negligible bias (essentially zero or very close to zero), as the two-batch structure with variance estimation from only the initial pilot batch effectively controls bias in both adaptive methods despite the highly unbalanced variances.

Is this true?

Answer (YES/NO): NO